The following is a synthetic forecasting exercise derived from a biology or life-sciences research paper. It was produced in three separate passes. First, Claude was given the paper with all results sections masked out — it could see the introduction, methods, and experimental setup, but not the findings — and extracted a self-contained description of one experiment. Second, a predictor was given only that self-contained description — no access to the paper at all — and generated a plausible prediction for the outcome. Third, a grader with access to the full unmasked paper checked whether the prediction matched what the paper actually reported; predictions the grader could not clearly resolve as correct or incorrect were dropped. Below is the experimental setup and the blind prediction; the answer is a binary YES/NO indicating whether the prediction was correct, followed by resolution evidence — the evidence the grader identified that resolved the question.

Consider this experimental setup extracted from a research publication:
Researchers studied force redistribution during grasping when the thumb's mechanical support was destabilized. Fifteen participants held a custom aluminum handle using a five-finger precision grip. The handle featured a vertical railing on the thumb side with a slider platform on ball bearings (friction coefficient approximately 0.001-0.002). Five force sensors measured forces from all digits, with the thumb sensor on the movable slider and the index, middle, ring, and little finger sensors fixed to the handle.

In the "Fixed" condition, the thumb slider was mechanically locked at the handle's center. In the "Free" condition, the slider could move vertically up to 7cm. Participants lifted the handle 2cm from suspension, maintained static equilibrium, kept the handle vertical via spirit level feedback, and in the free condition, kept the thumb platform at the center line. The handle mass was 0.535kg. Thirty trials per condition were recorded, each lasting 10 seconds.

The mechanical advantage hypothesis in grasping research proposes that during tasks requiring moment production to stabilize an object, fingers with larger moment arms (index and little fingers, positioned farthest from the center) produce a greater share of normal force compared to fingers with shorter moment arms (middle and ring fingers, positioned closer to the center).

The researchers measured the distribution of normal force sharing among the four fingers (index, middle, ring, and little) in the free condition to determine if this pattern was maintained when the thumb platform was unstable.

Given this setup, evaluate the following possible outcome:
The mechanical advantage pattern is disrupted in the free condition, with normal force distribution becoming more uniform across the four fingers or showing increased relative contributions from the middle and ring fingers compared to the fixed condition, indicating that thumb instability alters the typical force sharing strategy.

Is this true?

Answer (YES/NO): NO